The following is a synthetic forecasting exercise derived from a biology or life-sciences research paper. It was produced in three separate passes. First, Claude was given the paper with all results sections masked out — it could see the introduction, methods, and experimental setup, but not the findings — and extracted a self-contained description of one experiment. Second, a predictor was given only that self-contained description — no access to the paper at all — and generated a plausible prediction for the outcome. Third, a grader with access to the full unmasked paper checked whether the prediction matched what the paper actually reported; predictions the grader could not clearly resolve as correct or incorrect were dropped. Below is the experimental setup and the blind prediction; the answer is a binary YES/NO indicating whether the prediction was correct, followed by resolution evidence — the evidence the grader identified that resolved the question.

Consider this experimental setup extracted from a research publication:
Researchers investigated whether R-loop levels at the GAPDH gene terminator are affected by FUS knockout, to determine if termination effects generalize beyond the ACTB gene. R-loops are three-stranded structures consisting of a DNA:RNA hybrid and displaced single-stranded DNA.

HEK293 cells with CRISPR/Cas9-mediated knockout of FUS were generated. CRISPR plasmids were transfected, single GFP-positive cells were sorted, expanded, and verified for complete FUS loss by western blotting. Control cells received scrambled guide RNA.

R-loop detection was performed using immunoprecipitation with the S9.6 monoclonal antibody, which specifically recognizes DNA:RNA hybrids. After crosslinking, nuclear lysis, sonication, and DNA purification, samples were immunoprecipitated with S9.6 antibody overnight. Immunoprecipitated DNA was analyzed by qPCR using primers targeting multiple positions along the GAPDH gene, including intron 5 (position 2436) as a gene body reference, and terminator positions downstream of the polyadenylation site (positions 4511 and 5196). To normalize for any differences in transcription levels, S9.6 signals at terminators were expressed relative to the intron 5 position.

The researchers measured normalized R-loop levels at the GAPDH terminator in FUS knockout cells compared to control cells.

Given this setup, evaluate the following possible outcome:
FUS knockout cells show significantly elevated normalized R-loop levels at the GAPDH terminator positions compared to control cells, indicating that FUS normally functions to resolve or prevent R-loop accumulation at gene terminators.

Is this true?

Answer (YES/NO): YES